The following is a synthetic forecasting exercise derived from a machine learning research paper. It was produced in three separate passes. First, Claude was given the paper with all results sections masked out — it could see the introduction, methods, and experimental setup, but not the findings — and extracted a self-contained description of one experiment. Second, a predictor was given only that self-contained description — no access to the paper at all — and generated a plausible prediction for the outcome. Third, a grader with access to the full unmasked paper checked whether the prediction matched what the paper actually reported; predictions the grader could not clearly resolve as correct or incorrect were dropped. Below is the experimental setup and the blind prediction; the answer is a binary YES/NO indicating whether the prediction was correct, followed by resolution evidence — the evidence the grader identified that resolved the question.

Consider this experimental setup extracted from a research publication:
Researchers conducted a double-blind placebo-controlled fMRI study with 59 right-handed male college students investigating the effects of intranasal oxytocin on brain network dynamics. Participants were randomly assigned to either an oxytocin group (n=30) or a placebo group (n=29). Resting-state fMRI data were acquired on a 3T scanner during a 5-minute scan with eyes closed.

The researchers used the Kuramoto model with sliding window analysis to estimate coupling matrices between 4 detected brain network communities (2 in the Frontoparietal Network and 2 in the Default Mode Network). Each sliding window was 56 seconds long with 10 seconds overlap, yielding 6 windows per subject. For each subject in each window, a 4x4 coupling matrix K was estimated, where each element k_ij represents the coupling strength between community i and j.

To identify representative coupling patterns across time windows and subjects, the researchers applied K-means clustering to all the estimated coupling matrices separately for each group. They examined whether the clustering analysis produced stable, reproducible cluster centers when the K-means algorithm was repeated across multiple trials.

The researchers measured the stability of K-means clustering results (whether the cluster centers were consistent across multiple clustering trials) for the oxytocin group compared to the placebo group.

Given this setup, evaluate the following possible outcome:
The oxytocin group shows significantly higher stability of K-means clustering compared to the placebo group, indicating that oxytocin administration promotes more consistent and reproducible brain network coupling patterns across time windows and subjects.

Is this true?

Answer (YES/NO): NO